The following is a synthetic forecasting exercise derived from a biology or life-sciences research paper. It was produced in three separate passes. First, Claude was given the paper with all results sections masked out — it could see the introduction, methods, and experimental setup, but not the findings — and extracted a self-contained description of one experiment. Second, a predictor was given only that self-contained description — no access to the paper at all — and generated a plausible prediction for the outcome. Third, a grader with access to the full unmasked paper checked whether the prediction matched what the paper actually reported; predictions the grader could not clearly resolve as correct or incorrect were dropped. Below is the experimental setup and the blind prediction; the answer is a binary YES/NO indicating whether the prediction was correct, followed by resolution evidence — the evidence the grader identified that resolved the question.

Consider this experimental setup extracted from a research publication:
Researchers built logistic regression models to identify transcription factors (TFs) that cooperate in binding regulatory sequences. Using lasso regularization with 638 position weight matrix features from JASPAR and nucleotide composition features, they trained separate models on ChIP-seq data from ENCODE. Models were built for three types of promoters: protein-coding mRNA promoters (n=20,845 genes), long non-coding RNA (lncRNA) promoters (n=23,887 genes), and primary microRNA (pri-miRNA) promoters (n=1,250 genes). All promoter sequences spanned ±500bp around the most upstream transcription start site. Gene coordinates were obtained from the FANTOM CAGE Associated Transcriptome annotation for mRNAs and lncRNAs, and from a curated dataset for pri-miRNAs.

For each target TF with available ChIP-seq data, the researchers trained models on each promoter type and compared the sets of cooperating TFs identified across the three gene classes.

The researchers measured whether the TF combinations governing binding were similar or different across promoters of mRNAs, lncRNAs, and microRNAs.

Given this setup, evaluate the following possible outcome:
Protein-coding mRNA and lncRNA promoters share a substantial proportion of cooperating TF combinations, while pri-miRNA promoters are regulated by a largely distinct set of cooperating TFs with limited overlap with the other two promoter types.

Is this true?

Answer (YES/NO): NO